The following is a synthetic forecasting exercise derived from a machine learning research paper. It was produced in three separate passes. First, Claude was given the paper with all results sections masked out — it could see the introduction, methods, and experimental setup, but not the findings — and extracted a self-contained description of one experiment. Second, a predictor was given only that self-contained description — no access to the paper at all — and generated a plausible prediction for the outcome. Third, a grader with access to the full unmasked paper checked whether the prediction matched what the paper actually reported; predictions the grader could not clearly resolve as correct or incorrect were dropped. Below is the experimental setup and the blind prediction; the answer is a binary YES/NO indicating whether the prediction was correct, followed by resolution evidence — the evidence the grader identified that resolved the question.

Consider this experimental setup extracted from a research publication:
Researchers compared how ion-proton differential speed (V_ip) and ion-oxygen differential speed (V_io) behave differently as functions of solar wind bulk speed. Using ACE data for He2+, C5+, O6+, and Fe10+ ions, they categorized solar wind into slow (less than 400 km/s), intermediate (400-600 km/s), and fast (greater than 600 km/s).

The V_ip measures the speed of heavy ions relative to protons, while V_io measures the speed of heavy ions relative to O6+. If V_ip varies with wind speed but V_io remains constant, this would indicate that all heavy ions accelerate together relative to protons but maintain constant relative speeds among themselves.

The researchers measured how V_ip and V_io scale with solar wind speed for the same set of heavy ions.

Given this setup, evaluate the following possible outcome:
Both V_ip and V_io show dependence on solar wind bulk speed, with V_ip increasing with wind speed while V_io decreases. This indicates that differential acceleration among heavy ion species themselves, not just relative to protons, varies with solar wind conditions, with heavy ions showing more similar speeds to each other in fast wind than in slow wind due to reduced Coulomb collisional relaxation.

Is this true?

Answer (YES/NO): NO